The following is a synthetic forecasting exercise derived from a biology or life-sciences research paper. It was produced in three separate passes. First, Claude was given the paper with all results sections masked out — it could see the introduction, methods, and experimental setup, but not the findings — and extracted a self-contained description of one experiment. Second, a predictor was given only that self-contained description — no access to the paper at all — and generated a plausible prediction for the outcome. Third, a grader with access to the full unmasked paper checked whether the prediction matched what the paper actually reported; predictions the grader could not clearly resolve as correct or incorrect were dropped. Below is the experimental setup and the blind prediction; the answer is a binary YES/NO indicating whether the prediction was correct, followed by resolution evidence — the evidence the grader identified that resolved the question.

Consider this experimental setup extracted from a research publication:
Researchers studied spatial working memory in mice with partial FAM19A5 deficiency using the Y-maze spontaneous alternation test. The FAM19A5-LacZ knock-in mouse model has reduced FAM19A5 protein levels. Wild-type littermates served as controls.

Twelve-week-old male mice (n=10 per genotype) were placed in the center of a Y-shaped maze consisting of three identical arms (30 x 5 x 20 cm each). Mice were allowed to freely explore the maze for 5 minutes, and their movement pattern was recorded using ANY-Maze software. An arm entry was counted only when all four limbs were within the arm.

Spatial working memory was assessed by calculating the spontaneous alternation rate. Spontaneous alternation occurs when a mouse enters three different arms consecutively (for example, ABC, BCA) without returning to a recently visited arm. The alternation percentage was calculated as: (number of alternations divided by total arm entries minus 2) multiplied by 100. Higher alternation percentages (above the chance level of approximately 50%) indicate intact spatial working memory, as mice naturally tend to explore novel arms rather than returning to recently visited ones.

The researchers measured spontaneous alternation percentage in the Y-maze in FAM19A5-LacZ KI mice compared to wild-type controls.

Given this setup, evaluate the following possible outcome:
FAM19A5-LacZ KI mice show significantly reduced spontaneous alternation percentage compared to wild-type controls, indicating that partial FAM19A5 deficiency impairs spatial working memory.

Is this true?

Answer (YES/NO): NO